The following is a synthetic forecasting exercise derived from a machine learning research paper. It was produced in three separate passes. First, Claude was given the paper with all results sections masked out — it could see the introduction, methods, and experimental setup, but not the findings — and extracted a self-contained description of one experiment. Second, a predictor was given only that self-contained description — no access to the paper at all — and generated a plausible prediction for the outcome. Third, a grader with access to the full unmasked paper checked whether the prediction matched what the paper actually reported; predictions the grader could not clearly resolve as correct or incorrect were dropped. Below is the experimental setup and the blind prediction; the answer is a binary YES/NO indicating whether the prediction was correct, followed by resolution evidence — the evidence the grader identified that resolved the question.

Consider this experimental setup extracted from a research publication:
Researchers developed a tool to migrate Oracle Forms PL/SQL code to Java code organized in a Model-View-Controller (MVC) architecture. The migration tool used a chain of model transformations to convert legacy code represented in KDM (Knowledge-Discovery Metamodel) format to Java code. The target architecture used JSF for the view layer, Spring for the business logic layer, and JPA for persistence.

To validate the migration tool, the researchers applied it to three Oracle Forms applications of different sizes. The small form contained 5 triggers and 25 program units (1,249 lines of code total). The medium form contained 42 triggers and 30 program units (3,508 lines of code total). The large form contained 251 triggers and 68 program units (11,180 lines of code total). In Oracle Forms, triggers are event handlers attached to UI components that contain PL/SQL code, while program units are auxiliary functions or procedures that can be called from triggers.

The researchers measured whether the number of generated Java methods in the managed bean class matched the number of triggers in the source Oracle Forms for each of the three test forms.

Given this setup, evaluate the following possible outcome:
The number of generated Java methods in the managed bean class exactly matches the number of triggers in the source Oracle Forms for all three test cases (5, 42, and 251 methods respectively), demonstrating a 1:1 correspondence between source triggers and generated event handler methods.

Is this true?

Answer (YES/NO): NO